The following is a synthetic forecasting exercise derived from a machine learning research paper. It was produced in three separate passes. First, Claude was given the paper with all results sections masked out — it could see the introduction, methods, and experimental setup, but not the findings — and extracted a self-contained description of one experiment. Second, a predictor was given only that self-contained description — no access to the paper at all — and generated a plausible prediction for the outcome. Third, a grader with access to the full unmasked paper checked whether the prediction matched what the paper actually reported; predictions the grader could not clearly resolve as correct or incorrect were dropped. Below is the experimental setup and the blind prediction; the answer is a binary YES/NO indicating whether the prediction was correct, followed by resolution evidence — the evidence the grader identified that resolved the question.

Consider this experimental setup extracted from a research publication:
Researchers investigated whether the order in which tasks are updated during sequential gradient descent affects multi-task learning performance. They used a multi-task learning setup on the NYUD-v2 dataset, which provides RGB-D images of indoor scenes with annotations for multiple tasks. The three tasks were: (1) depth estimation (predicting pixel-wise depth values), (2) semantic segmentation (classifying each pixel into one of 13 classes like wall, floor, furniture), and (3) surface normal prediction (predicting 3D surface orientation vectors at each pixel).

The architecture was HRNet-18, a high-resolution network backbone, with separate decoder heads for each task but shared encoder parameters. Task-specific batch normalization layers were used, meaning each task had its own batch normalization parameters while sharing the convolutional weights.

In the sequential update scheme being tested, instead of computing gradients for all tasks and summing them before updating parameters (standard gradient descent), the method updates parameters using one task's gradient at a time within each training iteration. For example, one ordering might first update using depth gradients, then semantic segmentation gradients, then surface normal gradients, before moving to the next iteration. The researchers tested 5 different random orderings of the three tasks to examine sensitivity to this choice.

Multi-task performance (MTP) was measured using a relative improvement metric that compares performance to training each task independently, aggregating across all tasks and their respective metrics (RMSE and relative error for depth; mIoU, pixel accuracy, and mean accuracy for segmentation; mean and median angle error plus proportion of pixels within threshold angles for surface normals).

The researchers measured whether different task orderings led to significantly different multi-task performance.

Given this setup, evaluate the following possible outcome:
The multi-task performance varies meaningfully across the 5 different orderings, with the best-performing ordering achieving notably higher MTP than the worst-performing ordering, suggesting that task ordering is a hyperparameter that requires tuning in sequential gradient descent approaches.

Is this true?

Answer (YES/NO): NO